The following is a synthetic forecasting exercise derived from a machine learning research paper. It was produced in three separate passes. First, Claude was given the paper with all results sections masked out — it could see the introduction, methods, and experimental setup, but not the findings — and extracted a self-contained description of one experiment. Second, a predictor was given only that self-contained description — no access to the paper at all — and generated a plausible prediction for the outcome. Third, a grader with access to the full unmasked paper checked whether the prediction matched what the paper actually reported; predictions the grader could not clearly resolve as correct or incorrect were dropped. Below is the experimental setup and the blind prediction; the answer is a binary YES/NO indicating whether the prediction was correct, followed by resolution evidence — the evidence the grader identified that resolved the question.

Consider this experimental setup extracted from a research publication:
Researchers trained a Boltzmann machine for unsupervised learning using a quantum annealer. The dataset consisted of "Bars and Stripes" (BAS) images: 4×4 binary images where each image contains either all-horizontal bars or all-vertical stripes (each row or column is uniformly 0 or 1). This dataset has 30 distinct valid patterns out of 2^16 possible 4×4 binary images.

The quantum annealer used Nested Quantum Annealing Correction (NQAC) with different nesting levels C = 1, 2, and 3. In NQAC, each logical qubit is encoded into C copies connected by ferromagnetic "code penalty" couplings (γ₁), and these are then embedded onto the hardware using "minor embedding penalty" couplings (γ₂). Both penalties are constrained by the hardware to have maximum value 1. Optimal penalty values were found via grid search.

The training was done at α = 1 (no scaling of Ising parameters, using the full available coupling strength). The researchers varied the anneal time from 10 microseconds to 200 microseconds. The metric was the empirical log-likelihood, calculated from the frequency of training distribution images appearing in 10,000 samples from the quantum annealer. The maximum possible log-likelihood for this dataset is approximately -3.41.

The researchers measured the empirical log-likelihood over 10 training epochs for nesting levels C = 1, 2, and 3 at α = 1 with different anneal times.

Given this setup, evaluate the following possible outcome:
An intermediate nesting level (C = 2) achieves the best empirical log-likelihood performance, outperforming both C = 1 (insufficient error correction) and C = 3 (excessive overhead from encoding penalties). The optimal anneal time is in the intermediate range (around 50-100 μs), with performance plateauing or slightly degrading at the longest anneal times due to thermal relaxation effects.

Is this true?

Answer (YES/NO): NO